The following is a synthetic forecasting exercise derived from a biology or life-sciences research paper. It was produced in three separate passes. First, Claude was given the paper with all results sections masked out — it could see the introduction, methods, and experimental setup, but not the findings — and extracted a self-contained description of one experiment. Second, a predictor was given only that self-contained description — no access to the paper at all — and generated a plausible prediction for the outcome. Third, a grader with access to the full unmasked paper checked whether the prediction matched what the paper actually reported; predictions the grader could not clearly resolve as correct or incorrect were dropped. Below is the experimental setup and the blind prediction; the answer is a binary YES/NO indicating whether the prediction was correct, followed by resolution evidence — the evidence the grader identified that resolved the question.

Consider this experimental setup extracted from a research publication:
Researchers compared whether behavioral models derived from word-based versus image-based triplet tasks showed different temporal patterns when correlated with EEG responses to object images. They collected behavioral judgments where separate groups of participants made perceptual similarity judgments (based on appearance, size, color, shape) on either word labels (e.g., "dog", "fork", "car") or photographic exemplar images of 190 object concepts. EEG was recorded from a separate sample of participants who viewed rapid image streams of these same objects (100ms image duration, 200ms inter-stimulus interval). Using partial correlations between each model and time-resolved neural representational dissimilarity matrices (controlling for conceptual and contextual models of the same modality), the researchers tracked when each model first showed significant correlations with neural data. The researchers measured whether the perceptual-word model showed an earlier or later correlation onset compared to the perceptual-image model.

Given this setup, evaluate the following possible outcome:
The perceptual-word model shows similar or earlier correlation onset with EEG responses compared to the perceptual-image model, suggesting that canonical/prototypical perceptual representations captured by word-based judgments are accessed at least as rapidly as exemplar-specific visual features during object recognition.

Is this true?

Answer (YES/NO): NO